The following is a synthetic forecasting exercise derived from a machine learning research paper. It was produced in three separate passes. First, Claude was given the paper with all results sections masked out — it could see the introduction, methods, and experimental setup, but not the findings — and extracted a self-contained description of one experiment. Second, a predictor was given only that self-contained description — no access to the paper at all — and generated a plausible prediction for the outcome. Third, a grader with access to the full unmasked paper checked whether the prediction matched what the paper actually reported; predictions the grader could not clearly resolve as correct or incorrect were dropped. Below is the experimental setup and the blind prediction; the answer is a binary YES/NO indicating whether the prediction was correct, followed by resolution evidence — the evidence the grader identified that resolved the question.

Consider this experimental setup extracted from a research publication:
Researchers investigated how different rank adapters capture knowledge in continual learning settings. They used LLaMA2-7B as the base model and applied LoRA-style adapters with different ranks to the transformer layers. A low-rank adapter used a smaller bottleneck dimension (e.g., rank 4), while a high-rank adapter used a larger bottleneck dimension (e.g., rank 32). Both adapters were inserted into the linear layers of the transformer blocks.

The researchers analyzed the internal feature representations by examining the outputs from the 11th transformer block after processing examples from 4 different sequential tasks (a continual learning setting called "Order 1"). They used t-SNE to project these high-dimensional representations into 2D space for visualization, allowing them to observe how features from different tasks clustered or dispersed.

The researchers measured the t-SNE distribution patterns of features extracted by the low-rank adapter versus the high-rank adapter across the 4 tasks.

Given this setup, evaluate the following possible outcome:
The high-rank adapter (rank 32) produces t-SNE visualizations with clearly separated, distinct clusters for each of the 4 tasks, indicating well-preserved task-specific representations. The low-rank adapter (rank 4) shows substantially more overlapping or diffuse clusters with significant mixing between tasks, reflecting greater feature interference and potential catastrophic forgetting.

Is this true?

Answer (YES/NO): NO